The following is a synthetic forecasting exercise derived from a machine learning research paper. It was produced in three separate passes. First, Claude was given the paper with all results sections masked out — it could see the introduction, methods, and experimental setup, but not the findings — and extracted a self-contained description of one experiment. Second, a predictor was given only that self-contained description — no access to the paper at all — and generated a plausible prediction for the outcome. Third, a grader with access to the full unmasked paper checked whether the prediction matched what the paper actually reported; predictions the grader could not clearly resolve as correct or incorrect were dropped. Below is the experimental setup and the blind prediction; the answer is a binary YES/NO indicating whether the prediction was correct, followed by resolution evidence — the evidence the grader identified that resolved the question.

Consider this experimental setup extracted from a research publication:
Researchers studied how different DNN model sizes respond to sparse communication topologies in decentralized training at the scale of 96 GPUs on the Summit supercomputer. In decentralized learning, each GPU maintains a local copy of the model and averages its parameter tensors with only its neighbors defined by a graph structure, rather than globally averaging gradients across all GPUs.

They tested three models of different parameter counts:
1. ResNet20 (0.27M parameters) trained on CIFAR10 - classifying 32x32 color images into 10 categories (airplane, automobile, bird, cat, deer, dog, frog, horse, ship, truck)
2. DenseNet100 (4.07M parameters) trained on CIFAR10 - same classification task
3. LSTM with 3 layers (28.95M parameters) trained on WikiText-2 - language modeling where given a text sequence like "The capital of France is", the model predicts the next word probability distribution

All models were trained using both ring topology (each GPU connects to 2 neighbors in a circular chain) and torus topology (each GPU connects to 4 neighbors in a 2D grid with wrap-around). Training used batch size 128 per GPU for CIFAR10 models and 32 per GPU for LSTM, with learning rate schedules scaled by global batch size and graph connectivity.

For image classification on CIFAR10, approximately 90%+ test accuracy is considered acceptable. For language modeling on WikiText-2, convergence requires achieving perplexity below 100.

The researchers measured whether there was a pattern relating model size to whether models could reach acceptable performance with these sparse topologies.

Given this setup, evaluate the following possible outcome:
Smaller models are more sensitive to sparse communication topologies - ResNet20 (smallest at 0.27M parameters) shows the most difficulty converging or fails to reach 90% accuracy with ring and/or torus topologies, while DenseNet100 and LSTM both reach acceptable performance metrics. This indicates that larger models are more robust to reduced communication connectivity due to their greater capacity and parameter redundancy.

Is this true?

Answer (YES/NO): NO